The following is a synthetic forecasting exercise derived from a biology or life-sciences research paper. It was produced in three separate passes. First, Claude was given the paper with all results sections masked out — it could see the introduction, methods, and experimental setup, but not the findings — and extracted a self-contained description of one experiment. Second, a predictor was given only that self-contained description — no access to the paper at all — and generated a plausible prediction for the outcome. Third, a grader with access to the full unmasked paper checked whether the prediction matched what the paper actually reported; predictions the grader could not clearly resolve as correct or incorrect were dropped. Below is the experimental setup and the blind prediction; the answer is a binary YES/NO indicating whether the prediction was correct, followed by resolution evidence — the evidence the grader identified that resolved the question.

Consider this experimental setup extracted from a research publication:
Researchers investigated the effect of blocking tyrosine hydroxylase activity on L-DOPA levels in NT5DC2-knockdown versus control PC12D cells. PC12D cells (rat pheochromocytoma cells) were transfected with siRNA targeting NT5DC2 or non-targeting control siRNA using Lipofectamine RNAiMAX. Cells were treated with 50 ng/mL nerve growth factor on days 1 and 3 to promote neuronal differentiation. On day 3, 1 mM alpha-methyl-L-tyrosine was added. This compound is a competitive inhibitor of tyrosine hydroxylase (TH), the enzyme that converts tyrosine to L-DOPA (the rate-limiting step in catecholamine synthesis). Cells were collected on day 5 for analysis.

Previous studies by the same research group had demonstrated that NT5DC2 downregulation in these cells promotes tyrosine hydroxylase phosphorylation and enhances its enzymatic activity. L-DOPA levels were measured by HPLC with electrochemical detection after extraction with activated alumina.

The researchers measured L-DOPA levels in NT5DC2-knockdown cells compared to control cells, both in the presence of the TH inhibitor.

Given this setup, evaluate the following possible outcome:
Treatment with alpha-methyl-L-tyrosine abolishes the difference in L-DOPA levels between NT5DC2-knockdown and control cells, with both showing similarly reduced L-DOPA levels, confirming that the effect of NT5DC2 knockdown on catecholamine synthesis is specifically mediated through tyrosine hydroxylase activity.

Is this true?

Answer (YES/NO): NO